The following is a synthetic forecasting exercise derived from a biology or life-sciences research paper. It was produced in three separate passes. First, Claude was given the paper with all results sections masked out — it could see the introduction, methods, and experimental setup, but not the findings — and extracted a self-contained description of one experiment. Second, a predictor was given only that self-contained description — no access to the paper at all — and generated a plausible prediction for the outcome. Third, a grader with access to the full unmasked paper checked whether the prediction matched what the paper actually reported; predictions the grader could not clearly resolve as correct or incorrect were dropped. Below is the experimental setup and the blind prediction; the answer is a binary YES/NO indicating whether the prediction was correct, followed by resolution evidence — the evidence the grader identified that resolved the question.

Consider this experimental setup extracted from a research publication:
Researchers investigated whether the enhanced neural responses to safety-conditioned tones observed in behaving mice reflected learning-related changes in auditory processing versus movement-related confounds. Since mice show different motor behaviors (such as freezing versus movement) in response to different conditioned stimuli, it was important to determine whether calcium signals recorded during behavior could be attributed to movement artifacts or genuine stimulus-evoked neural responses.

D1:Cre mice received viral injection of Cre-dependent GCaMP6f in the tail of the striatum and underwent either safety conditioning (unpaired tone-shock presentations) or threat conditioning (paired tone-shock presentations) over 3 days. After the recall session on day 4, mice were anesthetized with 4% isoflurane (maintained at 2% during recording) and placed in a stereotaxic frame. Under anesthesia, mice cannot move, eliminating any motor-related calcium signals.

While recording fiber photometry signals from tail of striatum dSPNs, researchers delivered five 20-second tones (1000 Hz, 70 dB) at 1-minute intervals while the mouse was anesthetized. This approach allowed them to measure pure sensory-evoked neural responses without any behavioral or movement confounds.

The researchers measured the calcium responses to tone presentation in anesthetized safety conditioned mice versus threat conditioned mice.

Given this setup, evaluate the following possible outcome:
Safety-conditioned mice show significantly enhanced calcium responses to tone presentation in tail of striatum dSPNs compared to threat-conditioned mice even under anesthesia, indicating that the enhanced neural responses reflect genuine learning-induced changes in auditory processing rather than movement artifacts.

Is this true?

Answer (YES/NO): YES